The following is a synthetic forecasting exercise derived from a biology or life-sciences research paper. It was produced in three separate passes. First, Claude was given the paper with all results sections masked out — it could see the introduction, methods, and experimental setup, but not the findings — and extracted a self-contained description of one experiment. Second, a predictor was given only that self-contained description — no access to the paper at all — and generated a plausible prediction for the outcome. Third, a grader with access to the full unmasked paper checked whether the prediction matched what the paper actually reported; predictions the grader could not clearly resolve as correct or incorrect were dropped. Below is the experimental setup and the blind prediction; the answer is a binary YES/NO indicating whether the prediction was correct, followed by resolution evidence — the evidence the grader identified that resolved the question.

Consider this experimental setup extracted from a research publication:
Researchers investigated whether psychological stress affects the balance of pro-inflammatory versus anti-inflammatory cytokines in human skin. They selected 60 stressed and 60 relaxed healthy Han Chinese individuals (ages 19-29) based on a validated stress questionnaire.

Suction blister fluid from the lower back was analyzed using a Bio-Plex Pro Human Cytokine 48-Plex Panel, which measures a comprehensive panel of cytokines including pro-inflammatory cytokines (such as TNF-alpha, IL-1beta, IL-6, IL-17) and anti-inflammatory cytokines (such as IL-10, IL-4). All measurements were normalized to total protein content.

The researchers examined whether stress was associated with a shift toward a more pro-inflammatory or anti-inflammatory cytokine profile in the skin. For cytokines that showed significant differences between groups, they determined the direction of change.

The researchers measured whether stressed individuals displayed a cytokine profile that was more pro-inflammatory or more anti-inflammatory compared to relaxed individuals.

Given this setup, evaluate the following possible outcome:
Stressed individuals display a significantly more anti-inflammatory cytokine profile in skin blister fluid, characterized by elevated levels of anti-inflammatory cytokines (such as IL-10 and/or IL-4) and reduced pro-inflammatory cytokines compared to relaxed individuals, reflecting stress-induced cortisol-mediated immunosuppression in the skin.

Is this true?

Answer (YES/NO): NO